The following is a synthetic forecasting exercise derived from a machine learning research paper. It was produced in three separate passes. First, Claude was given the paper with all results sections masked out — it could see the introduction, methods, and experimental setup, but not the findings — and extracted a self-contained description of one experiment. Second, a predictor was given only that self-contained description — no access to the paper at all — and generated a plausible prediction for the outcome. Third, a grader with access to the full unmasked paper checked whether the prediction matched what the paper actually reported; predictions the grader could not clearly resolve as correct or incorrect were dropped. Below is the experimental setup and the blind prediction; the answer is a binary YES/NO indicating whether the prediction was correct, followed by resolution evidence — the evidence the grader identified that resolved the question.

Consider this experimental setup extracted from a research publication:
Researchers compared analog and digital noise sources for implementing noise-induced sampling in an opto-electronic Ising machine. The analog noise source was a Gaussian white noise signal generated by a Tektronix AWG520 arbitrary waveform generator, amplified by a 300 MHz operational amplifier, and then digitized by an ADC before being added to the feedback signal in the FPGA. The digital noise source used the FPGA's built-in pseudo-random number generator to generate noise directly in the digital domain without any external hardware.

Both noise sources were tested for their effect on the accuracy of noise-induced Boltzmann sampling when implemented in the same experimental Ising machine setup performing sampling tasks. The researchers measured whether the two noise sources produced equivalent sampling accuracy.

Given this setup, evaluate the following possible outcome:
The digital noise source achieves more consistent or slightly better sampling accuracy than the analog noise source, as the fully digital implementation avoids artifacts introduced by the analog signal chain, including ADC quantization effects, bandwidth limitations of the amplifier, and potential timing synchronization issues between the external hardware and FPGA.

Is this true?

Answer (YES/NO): NO